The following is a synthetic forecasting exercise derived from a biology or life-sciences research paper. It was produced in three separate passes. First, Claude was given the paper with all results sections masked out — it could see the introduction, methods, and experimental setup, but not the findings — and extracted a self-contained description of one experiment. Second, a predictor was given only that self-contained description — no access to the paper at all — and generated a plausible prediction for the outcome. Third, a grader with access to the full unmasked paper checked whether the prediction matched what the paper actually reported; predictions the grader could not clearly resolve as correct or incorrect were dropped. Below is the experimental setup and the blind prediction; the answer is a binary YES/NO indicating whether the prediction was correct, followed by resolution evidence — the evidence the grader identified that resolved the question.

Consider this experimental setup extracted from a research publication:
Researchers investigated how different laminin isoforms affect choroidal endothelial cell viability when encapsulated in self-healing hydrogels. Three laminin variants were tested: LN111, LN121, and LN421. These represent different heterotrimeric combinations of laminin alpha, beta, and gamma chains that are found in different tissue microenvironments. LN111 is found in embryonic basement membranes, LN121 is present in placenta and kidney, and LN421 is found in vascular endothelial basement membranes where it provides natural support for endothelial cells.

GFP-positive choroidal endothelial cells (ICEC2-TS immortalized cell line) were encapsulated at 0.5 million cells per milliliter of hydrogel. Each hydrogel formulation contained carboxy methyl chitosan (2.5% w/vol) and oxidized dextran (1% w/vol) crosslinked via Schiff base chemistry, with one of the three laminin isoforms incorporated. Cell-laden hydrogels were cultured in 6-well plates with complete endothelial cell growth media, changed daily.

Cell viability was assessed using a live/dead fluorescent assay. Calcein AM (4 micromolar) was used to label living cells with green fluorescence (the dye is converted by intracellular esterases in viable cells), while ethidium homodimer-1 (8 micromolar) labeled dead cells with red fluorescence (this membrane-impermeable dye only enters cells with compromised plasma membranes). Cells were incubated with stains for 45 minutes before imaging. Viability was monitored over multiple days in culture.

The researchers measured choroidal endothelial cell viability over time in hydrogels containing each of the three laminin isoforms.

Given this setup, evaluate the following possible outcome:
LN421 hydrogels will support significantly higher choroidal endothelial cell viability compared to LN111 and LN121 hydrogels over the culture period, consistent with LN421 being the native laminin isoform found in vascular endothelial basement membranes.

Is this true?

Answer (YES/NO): NO